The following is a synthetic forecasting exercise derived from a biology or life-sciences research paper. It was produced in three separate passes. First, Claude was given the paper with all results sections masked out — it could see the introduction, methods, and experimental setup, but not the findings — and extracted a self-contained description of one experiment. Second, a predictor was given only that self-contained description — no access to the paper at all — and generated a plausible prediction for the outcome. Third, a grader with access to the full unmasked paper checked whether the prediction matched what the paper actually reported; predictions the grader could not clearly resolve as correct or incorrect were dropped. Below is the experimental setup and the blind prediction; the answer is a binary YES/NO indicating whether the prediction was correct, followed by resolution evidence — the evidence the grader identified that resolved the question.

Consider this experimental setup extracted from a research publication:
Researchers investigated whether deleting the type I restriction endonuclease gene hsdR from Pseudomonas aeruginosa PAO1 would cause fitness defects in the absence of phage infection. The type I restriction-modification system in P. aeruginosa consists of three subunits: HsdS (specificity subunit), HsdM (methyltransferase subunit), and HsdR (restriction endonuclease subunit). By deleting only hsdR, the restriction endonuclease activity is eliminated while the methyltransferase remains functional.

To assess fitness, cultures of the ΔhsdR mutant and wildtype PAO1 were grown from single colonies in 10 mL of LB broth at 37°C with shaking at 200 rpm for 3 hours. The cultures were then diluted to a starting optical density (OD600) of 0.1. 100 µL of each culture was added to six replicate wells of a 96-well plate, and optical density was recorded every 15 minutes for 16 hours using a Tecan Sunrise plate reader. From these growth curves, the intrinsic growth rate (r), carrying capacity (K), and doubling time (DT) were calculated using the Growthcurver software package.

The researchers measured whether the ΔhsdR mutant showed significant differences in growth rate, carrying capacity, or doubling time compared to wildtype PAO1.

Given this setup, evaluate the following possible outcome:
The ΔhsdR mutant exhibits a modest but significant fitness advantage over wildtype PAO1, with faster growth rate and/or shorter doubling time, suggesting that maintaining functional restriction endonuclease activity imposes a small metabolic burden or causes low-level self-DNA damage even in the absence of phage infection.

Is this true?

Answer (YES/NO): NO